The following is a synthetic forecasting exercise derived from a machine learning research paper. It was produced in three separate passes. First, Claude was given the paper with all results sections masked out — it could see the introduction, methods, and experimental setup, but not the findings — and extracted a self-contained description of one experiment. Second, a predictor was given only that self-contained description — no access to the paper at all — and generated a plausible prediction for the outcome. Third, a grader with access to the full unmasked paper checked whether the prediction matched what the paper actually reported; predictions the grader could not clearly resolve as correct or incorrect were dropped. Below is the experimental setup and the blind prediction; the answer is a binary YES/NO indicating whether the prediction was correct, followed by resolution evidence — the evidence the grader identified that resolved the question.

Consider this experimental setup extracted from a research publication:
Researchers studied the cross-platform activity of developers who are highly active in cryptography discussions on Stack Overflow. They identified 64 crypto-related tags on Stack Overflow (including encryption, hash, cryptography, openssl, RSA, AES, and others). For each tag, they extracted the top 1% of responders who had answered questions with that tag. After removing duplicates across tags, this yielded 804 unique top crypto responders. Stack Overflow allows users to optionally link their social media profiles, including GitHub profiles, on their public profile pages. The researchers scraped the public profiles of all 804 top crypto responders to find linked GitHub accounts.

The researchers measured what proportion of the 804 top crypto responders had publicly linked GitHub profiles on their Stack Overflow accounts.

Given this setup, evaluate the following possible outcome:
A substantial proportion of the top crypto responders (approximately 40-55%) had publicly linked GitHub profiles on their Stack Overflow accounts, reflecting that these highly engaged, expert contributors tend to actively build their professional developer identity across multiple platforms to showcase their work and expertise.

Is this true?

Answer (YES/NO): YES